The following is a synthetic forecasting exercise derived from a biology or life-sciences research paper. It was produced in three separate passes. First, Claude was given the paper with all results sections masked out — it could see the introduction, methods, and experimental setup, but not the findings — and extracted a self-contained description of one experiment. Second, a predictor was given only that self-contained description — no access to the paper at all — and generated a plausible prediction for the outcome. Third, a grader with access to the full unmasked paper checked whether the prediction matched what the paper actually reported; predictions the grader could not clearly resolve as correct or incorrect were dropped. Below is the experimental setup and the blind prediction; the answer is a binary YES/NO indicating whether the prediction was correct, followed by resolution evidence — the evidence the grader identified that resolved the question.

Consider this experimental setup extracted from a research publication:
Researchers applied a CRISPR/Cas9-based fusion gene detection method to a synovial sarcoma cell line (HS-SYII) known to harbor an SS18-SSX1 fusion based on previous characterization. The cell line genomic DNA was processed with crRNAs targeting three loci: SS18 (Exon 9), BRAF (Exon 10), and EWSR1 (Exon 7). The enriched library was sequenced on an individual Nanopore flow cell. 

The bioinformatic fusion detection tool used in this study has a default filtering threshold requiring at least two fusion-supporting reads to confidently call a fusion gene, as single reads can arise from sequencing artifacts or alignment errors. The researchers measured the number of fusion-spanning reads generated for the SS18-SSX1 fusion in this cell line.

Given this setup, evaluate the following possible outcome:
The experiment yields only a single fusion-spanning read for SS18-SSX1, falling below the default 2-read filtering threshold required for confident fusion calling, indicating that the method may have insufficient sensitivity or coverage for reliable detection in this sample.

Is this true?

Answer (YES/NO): YES